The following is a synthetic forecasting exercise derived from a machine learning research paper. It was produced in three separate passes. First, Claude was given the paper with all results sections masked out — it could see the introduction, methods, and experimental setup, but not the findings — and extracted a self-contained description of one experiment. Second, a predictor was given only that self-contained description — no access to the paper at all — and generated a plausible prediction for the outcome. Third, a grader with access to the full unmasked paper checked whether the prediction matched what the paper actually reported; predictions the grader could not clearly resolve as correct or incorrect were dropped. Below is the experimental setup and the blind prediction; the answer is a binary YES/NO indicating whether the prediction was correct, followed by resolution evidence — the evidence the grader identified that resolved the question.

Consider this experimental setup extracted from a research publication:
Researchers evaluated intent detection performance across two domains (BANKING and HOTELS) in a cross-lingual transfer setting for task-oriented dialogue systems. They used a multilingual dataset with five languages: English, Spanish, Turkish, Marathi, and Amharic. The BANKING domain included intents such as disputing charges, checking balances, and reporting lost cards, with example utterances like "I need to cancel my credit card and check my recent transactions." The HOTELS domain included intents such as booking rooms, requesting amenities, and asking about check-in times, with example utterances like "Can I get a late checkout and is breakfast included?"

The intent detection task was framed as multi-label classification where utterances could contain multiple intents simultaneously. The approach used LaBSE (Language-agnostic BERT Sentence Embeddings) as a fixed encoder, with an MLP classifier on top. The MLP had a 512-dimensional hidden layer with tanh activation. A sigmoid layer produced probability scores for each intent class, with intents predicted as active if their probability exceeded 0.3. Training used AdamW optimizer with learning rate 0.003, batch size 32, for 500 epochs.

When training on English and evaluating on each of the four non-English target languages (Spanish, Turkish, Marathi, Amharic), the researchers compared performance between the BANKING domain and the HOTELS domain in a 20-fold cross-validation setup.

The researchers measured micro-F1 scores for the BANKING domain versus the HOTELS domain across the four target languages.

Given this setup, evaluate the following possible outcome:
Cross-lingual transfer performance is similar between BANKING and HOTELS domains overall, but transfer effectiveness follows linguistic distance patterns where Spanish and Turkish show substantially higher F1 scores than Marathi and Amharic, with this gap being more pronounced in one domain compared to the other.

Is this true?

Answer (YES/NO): NO